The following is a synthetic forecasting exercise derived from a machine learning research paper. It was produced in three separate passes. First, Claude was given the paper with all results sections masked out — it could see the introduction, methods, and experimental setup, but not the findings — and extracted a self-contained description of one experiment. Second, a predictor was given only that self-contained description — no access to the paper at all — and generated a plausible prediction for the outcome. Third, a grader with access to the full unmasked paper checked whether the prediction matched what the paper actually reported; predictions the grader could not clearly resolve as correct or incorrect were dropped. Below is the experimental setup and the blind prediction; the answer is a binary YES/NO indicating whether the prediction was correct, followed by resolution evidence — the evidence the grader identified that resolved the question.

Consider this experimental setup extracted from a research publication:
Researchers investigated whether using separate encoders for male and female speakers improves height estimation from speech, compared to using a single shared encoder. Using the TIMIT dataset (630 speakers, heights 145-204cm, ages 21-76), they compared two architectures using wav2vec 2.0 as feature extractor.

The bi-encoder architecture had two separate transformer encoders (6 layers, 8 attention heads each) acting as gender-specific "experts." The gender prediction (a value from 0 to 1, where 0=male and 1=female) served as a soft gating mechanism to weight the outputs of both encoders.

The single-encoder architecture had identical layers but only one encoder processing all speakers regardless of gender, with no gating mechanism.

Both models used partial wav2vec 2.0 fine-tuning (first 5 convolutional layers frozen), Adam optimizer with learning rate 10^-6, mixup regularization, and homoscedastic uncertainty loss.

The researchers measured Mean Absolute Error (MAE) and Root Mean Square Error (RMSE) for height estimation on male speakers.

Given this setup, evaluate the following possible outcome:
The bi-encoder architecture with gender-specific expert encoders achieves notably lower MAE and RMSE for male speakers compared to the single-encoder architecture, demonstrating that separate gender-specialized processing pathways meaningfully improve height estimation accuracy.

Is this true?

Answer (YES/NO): NO